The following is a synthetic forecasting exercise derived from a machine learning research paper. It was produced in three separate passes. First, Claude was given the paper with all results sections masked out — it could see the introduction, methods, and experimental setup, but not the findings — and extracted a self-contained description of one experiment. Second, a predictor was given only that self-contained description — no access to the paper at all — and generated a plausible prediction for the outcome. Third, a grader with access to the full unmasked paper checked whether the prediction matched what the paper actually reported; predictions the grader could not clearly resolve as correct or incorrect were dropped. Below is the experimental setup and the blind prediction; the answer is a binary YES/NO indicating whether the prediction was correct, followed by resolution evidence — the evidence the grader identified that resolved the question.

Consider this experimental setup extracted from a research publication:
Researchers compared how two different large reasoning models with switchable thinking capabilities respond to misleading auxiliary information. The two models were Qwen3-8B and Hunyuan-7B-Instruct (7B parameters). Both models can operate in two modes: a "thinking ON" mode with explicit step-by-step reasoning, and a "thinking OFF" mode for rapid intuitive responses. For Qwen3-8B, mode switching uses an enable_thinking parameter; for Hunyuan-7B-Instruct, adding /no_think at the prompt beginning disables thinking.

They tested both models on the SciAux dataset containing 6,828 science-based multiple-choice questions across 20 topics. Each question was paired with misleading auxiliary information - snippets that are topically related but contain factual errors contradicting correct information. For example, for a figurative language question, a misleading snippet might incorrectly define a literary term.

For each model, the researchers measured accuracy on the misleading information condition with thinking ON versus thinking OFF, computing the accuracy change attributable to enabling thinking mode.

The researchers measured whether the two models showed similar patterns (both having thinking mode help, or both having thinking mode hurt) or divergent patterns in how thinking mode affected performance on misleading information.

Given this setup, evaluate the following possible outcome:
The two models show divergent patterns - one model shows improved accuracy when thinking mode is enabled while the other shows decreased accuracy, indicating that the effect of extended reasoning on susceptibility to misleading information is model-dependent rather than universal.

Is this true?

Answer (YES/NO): NO